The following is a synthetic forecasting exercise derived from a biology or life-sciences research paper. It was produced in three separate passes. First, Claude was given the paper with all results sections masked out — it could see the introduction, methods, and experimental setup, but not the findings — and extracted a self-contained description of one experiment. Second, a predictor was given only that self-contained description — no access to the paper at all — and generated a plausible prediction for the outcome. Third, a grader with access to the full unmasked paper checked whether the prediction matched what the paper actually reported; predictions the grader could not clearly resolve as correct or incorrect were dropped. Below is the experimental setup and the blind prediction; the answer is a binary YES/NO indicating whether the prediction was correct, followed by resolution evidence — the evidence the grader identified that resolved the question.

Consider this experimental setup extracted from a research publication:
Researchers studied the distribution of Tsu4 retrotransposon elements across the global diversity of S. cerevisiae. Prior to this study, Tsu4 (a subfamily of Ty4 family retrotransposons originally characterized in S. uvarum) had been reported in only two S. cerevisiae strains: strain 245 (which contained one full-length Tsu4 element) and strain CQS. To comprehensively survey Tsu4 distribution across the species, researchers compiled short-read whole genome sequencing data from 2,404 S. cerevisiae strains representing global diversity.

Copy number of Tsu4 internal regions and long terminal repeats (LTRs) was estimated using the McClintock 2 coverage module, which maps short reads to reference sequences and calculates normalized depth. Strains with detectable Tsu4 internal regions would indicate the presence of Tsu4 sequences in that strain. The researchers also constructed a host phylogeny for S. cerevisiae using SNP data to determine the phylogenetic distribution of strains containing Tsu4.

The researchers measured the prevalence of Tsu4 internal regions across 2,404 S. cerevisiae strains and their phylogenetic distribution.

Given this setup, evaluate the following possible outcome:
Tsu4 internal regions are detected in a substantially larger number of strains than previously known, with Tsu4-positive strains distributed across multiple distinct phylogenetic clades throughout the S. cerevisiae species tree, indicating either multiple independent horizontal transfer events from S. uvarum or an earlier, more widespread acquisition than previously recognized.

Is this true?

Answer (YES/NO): NO